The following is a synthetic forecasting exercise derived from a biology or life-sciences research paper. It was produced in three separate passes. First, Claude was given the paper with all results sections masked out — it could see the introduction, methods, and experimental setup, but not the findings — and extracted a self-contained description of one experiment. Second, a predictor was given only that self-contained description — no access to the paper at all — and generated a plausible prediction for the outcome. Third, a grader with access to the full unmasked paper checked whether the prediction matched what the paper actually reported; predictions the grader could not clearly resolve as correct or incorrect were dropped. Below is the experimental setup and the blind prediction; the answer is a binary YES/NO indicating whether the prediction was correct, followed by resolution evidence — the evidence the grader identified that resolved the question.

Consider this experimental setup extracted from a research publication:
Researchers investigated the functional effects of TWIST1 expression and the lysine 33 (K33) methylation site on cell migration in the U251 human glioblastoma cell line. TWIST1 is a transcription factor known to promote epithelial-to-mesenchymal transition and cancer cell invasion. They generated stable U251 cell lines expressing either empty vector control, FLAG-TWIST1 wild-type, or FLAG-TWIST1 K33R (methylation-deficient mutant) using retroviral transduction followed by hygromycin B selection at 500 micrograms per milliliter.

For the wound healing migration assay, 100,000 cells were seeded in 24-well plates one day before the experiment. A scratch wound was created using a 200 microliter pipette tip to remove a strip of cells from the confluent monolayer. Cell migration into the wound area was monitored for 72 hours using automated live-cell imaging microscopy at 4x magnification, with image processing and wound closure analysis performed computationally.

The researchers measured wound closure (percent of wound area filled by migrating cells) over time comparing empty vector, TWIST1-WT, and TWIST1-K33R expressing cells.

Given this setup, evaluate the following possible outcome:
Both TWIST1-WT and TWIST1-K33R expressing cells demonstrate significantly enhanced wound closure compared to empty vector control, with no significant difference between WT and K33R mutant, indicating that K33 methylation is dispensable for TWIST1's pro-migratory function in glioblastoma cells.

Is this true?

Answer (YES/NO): NO